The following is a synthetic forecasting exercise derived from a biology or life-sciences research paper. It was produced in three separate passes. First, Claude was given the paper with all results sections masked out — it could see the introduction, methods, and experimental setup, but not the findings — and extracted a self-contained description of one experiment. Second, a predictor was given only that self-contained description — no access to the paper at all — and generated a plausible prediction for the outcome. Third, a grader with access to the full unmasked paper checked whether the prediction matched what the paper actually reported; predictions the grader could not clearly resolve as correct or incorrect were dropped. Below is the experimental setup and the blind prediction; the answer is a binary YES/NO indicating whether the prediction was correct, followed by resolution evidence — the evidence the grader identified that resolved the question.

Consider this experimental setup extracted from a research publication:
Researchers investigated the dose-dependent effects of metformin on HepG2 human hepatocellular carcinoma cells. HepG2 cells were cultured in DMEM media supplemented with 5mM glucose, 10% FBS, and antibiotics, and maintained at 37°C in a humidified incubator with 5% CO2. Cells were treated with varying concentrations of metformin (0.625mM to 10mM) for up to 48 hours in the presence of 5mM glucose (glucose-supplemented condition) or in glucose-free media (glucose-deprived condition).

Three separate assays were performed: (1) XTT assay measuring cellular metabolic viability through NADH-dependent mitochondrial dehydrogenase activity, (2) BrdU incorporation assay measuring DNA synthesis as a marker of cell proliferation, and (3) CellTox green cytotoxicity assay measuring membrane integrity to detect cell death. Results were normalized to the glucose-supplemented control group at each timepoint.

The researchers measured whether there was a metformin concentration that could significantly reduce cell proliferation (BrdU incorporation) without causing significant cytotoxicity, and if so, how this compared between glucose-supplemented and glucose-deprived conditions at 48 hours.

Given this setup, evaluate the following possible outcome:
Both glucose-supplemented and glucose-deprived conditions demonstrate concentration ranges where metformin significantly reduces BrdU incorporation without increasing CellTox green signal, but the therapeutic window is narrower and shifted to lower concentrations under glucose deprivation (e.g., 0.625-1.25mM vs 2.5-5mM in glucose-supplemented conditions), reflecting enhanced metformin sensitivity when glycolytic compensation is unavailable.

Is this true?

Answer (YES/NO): NO